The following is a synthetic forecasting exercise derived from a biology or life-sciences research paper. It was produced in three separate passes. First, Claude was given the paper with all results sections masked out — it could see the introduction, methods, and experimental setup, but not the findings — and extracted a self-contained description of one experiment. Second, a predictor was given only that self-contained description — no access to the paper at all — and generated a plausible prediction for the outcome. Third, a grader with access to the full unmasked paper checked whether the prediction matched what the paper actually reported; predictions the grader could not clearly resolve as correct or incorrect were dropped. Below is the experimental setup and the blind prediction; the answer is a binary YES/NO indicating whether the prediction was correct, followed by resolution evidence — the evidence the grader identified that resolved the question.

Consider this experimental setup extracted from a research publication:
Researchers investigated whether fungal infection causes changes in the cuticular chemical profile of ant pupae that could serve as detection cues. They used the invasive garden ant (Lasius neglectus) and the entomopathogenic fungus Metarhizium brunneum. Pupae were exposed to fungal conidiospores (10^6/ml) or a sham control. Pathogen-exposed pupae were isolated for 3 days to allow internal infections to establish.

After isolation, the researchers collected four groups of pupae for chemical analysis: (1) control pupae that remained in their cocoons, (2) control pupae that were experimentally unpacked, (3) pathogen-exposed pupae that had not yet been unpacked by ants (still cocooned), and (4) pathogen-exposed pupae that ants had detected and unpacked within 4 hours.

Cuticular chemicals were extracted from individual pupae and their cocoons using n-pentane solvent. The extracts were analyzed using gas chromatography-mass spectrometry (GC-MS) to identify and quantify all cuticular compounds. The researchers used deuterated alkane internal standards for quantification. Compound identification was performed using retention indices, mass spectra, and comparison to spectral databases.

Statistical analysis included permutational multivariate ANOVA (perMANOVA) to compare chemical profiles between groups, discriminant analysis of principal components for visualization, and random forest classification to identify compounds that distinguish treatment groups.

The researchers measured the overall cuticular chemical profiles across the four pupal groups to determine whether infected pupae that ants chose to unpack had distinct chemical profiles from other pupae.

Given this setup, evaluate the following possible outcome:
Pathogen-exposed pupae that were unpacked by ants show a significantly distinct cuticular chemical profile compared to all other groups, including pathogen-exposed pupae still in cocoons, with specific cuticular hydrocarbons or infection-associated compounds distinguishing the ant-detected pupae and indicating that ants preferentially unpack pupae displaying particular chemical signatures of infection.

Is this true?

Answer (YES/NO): NO